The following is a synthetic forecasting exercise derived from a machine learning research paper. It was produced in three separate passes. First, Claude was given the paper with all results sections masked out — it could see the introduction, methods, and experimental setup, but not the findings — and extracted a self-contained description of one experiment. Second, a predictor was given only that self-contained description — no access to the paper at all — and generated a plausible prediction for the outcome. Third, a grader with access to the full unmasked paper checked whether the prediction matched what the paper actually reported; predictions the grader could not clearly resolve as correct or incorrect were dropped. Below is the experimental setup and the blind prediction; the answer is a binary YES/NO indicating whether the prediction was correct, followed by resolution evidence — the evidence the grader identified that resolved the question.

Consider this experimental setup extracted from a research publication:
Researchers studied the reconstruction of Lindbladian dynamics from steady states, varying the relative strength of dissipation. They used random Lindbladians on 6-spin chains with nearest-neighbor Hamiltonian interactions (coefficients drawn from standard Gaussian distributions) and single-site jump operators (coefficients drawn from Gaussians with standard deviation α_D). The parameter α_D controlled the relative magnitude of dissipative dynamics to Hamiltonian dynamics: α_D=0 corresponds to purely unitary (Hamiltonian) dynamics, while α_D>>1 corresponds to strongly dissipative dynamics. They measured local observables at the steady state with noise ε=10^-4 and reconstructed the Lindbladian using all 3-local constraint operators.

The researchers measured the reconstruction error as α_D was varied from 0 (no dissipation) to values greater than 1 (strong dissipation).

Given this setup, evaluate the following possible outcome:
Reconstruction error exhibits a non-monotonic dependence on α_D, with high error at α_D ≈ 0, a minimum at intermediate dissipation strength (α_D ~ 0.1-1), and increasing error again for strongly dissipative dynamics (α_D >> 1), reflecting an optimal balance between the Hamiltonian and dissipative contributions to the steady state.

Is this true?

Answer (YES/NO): YES